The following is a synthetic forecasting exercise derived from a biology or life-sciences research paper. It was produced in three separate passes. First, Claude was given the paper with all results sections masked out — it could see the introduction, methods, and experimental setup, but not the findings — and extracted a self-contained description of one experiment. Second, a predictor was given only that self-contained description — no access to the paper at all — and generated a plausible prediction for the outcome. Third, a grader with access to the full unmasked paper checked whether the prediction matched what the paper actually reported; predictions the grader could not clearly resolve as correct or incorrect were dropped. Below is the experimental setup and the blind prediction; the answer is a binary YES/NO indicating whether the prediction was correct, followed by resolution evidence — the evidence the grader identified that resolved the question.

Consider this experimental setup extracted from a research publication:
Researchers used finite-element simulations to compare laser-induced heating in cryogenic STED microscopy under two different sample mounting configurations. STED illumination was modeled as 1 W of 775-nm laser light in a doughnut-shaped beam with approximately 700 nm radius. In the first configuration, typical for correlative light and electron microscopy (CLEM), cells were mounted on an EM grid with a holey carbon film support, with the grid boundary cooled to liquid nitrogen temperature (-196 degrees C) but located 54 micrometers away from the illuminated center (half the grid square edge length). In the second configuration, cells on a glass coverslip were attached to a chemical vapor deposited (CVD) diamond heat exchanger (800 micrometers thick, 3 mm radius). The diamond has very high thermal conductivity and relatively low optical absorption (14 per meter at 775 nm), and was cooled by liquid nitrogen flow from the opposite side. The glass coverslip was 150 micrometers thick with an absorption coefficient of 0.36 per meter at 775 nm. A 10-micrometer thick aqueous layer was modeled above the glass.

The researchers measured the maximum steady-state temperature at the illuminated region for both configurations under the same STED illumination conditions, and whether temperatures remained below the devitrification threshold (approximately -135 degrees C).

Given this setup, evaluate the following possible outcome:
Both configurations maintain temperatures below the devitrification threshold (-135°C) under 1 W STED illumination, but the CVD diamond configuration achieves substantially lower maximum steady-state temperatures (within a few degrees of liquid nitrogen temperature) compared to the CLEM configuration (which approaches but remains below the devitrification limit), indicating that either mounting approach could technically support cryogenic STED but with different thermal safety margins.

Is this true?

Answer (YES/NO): NO